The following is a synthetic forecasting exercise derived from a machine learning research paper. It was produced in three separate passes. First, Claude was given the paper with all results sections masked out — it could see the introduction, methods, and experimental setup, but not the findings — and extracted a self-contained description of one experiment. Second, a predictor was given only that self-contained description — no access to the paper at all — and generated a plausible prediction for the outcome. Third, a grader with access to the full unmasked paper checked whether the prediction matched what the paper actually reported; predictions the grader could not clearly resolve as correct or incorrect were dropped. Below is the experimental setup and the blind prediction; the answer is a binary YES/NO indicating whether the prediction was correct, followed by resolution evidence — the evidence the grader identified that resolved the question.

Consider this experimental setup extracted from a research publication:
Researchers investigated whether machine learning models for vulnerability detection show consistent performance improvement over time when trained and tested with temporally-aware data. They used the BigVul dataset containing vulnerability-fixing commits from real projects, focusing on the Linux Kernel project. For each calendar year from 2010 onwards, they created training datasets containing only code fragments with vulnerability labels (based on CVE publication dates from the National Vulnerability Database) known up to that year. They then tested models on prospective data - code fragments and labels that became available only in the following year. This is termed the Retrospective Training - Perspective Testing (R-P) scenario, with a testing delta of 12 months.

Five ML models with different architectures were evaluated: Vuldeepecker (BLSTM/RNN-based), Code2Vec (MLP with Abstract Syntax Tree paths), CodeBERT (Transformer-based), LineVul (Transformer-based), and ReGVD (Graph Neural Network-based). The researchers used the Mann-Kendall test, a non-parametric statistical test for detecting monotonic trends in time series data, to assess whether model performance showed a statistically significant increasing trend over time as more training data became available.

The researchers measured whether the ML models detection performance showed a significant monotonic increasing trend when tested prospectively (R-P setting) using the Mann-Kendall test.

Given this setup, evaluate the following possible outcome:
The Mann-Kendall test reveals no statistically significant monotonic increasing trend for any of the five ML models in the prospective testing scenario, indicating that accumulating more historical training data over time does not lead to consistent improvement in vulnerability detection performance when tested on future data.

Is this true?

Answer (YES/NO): YES